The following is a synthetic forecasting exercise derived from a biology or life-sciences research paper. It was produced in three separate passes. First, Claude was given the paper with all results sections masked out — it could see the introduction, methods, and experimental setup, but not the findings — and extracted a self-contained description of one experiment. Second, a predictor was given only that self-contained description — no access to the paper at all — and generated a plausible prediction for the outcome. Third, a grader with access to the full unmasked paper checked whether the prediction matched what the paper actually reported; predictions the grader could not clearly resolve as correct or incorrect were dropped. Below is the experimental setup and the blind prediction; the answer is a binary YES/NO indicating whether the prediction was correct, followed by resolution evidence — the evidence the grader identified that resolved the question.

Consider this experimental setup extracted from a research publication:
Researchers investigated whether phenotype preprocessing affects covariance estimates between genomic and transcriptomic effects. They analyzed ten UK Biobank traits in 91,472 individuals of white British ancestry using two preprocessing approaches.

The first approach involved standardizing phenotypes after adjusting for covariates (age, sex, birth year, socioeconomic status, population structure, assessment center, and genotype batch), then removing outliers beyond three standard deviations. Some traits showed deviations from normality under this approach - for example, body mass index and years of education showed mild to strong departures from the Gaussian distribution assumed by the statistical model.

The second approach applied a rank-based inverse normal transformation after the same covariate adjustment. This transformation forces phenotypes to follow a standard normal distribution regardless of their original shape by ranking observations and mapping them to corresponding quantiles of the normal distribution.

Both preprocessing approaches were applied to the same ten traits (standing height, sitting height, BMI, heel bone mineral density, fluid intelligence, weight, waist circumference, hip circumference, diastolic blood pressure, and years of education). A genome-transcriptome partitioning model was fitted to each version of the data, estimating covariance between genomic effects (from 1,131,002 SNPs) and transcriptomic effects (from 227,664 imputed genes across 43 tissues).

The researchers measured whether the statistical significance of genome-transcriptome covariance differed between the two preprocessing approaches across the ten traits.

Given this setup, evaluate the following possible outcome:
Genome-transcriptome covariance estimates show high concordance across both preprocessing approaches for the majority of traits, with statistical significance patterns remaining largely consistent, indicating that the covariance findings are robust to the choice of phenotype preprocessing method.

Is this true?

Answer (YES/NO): YES